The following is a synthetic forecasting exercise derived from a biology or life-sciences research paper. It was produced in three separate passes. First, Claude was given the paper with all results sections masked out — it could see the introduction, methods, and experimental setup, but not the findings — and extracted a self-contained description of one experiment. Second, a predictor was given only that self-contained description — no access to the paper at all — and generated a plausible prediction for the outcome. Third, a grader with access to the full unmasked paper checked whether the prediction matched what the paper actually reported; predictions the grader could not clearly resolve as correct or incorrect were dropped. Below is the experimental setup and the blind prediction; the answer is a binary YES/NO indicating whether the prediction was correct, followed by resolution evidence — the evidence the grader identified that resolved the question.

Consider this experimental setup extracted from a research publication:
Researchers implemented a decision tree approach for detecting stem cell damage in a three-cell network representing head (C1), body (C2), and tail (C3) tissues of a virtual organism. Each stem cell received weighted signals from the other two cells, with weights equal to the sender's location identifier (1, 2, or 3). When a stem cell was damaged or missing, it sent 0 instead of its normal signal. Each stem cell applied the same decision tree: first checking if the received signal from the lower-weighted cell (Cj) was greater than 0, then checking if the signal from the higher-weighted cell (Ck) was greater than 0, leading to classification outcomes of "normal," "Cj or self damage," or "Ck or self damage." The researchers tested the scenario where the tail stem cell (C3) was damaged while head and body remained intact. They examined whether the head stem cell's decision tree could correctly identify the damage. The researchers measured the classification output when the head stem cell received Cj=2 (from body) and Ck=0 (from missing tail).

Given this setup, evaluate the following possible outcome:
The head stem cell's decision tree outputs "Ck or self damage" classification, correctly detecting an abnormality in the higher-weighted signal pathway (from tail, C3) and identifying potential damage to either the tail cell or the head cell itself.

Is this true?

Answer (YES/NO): YES